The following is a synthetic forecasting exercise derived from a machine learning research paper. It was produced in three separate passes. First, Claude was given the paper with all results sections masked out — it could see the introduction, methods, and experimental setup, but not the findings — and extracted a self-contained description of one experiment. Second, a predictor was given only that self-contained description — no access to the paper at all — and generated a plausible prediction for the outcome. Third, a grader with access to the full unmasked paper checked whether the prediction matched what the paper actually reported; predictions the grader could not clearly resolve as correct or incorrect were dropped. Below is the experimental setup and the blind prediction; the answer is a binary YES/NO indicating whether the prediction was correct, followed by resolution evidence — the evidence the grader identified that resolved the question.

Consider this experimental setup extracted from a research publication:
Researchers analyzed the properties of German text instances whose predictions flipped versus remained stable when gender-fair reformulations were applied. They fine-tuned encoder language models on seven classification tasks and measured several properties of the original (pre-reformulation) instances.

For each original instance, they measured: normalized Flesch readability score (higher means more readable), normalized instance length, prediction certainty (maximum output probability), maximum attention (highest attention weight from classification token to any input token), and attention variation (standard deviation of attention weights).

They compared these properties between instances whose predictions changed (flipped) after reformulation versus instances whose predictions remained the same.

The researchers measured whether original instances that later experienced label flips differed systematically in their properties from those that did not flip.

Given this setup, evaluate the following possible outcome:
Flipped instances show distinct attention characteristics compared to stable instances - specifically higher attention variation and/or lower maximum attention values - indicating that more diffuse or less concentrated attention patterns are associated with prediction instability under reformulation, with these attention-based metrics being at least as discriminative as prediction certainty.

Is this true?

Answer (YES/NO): NO